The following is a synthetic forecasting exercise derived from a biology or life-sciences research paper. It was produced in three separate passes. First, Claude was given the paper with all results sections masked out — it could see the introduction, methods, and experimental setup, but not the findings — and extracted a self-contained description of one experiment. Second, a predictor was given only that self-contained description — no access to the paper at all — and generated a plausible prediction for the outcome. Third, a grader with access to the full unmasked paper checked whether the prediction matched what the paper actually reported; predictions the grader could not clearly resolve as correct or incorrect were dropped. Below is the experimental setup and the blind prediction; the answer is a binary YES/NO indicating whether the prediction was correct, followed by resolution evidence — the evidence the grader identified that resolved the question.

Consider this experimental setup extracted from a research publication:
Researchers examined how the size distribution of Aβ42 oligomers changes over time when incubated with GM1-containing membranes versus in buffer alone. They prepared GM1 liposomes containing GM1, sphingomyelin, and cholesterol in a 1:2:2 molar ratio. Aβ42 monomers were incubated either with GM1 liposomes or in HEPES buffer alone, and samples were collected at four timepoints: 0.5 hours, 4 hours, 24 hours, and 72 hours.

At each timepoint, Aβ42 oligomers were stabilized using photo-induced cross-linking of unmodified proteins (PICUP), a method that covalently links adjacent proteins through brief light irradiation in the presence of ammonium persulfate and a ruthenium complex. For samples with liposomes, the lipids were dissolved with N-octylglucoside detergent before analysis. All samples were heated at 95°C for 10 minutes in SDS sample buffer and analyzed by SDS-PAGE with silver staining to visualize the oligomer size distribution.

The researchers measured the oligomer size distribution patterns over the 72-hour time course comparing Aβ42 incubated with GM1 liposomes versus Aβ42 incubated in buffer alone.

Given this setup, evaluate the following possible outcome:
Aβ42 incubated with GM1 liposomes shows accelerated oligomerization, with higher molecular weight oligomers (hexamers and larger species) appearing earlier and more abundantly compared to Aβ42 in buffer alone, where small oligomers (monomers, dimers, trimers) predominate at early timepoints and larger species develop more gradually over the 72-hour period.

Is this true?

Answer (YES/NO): NO